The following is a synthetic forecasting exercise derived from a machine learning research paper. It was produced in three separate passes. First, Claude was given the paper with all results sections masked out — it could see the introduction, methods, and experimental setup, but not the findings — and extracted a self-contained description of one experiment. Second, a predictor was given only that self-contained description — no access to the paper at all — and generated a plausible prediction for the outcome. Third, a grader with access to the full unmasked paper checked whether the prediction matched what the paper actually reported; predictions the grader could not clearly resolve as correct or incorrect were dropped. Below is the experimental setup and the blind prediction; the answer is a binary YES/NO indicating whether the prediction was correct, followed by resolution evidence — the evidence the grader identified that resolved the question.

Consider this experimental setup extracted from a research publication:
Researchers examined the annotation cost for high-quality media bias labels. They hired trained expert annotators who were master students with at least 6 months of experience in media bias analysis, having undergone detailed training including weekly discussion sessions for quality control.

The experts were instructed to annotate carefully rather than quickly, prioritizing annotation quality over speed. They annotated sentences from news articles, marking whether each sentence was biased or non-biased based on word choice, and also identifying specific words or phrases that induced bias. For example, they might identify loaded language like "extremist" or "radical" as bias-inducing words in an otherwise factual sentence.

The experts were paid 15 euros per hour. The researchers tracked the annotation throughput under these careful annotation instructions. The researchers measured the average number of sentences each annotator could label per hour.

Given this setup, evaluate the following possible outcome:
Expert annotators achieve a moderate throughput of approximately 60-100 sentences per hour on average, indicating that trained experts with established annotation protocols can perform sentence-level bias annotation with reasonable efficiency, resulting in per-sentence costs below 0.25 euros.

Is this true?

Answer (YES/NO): NO